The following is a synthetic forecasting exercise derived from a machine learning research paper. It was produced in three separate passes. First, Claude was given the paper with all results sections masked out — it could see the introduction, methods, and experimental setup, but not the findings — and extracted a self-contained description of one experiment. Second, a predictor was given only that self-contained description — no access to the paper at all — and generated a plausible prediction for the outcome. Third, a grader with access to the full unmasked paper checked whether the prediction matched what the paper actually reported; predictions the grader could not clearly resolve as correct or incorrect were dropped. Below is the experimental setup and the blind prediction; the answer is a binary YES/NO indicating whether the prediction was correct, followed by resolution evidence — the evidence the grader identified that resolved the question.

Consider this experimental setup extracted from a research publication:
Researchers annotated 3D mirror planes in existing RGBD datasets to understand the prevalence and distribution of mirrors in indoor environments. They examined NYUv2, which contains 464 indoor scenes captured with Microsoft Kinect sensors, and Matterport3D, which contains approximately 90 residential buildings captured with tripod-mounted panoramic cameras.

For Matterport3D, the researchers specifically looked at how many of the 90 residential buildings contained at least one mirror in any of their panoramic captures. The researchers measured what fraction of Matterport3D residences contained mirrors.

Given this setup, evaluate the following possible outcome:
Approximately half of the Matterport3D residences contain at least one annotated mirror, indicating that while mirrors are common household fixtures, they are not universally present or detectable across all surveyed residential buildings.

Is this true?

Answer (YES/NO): NO